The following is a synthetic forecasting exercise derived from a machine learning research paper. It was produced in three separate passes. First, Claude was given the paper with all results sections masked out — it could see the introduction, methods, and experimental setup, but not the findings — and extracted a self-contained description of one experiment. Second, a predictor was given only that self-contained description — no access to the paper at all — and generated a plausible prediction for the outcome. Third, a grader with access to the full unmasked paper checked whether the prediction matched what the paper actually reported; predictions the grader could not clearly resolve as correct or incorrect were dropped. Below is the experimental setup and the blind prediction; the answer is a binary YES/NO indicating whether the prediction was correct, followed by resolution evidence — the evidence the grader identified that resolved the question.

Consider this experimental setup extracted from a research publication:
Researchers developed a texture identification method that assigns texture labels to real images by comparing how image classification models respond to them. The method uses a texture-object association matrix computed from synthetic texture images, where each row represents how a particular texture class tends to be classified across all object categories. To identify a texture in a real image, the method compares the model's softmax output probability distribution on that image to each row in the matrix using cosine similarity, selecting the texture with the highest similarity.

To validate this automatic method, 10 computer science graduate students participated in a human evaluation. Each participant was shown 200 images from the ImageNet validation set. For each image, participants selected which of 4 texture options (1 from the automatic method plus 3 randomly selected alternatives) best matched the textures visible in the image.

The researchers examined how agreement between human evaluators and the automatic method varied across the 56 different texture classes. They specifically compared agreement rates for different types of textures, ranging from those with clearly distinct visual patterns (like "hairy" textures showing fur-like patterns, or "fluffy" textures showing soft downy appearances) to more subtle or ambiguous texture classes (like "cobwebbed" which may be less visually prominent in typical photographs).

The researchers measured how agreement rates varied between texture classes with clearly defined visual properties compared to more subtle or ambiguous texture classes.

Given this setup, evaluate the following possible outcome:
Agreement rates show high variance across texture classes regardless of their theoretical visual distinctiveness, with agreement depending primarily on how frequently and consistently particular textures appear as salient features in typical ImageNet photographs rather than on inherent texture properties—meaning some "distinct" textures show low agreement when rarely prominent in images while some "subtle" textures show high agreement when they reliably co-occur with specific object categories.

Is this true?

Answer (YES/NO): NO